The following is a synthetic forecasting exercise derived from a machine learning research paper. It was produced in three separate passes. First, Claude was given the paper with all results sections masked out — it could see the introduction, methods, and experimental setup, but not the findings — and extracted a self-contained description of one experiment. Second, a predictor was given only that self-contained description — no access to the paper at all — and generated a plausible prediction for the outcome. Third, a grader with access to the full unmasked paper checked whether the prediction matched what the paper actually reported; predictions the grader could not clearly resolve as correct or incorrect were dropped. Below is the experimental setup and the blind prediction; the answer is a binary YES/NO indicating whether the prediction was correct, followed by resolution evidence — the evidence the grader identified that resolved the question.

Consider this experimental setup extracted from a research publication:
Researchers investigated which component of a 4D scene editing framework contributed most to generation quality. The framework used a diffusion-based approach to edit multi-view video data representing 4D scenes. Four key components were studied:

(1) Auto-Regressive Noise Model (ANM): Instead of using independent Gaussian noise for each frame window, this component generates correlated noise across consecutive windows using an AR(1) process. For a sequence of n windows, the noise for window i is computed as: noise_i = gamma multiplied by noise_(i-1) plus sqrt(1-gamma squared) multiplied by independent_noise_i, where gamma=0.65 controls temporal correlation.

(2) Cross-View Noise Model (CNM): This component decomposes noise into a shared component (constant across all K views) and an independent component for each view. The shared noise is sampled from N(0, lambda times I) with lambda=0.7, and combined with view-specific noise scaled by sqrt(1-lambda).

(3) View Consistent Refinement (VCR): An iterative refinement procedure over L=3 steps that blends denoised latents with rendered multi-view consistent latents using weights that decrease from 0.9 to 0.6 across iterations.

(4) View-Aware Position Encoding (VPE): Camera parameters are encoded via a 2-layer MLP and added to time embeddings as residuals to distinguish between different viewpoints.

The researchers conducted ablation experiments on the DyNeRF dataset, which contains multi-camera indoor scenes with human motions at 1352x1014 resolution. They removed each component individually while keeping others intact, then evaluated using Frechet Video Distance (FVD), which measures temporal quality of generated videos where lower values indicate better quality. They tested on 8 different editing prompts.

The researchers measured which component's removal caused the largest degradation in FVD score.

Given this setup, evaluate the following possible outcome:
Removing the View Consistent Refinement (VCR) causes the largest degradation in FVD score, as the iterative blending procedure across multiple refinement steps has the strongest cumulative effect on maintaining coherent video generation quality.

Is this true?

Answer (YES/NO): YES